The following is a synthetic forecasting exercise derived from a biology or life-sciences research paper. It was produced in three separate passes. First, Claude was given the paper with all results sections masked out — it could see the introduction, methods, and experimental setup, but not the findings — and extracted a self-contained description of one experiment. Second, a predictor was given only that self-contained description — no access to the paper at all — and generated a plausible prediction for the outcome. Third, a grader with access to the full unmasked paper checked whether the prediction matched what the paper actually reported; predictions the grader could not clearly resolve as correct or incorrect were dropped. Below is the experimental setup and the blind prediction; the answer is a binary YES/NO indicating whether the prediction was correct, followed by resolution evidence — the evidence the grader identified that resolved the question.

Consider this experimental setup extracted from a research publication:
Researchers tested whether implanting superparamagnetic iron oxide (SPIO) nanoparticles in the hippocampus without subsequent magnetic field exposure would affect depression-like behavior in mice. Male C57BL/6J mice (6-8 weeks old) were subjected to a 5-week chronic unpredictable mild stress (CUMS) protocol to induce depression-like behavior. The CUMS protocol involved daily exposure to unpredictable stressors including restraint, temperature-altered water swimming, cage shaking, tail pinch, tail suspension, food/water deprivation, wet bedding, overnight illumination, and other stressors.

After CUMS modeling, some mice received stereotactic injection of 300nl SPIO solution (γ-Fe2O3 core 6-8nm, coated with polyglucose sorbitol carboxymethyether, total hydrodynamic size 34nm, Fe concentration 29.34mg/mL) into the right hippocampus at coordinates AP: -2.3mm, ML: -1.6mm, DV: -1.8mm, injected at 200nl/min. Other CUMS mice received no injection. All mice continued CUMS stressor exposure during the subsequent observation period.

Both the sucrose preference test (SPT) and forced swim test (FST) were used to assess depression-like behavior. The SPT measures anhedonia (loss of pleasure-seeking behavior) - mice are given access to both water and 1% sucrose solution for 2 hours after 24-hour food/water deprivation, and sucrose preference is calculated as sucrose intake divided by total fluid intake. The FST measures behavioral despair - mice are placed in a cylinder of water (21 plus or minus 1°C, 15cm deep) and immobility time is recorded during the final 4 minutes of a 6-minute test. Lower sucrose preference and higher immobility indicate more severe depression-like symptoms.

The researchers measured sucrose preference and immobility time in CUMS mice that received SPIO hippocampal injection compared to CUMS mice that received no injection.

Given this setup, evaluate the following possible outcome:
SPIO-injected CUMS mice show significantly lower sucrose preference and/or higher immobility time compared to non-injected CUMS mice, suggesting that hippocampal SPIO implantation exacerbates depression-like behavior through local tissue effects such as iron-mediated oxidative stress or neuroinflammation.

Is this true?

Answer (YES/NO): NO